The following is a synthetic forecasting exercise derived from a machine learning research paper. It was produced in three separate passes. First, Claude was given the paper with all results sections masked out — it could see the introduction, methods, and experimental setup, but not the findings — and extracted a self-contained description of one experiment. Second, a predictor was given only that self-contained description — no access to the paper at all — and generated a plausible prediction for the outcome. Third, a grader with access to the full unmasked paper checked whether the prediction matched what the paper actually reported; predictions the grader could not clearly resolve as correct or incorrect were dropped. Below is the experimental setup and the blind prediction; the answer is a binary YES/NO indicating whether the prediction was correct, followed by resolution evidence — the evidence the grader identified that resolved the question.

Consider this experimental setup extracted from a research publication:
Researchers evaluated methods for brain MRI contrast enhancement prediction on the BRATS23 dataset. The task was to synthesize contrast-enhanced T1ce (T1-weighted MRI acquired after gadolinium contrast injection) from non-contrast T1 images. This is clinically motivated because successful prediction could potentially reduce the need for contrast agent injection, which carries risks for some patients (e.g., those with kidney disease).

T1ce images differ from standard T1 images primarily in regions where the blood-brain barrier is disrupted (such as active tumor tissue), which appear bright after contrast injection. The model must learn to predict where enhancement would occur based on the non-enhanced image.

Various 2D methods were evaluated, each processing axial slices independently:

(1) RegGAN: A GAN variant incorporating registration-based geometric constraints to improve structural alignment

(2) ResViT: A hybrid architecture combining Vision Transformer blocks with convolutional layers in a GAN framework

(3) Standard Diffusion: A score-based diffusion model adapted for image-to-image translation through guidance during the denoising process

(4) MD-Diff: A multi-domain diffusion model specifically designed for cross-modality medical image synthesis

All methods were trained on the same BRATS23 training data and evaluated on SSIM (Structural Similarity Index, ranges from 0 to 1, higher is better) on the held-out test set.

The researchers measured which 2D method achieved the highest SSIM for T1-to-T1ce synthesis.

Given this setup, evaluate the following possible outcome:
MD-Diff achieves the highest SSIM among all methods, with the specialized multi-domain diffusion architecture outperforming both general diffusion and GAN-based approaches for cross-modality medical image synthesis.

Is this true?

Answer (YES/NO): YES